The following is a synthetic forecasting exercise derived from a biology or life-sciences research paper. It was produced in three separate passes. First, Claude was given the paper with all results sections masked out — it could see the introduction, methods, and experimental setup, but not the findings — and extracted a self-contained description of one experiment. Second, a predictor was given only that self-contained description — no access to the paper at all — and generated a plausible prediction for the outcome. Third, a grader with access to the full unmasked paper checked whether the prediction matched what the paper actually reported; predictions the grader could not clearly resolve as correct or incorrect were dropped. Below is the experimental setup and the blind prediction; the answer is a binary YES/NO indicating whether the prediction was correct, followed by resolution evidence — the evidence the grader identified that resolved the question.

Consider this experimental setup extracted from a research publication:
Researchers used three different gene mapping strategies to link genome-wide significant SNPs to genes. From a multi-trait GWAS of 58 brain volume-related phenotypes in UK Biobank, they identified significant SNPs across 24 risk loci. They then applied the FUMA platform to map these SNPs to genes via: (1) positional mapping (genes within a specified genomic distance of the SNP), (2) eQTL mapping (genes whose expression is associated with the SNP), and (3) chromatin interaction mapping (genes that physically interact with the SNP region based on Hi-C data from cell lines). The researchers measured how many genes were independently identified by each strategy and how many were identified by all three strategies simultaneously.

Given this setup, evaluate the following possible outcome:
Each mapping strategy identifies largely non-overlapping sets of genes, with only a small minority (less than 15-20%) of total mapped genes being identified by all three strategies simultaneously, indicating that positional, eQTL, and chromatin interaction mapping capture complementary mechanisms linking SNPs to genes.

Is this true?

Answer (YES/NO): YES